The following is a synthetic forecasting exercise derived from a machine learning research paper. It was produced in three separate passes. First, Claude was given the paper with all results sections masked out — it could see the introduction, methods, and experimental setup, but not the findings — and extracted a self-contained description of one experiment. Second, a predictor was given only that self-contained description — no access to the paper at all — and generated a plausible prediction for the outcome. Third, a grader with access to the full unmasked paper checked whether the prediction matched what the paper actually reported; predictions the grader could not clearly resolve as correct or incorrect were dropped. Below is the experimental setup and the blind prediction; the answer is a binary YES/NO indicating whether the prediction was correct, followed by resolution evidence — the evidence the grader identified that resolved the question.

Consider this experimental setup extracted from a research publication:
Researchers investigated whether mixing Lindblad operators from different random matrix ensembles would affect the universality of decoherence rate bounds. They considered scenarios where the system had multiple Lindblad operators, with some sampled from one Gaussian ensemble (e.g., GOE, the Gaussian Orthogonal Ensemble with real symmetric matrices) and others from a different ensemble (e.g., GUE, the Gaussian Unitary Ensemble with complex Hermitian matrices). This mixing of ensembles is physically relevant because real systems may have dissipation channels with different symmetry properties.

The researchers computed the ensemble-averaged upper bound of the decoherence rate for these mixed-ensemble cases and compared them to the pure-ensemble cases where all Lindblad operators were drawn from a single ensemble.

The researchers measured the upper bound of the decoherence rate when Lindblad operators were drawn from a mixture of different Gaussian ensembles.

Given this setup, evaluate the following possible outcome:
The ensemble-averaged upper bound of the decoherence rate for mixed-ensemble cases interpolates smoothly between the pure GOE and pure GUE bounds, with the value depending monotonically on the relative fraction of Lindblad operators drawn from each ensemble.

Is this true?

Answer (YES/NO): NO